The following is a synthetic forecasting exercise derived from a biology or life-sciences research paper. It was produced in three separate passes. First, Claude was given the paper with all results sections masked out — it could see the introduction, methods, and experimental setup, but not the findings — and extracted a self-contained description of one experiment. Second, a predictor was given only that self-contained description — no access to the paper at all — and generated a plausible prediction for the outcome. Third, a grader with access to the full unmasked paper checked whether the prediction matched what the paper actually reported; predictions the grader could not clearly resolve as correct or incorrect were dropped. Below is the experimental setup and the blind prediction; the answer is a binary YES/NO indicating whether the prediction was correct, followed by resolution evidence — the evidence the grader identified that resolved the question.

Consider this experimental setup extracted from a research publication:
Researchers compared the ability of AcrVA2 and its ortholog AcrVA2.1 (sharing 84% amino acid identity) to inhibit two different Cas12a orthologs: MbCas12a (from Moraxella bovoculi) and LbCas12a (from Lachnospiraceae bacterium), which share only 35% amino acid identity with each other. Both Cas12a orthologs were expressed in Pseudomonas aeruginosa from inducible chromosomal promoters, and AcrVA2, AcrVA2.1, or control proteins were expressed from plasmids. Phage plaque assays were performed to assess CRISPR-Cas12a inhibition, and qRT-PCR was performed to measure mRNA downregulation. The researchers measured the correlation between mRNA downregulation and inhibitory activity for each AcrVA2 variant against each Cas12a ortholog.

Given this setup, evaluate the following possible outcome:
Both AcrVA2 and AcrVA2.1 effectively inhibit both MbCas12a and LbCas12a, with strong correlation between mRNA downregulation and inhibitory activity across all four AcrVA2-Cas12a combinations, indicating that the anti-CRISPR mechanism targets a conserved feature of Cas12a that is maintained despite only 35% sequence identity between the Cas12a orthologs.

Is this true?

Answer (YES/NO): NO